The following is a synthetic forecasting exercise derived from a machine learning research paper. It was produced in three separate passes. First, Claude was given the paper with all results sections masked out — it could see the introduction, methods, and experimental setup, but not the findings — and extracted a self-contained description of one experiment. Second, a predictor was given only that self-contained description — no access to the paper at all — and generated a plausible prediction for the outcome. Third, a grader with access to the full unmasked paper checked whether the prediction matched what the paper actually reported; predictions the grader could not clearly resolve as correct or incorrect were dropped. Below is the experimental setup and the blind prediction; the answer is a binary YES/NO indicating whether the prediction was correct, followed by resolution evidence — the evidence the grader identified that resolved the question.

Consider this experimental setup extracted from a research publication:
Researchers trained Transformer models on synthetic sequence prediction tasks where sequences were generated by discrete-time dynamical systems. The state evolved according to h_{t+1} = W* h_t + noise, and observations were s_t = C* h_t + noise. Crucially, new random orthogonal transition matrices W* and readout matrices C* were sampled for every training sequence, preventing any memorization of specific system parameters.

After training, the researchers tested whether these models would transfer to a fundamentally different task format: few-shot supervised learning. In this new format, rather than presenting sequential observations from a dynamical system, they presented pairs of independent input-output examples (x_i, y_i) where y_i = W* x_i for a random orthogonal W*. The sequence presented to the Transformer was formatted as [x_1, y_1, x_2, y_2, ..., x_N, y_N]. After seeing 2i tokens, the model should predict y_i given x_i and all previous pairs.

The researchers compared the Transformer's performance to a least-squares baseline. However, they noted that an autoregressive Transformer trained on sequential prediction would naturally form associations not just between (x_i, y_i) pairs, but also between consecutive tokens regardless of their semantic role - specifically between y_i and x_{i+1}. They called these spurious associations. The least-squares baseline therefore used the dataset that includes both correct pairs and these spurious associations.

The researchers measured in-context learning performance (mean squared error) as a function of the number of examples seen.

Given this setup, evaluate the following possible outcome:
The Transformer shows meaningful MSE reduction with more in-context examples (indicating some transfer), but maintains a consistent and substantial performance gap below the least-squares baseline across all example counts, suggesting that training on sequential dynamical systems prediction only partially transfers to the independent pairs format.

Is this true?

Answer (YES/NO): NO